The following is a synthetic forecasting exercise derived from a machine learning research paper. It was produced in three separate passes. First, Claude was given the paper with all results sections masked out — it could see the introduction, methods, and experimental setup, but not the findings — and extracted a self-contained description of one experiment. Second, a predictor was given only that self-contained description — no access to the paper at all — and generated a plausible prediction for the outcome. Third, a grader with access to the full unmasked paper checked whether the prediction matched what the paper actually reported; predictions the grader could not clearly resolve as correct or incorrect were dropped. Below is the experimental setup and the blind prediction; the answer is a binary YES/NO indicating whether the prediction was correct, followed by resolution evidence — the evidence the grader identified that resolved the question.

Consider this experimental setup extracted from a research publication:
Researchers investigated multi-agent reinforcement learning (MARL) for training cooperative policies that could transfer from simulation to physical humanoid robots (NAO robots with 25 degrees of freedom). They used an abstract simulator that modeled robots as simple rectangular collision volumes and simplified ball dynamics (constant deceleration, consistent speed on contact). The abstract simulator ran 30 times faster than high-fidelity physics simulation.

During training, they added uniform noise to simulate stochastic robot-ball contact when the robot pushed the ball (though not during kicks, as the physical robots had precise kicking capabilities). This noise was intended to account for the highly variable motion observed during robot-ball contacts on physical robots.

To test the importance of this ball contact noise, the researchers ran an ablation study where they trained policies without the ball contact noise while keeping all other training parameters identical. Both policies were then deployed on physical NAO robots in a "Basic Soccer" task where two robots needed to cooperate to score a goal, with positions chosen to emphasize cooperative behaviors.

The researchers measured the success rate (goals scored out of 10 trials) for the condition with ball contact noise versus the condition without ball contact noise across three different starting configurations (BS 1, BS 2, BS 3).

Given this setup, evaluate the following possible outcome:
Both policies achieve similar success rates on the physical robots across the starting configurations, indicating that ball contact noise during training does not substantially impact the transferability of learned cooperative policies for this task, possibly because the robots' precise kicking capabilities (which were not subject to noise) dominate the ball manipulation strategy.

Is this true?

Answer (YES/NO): NO